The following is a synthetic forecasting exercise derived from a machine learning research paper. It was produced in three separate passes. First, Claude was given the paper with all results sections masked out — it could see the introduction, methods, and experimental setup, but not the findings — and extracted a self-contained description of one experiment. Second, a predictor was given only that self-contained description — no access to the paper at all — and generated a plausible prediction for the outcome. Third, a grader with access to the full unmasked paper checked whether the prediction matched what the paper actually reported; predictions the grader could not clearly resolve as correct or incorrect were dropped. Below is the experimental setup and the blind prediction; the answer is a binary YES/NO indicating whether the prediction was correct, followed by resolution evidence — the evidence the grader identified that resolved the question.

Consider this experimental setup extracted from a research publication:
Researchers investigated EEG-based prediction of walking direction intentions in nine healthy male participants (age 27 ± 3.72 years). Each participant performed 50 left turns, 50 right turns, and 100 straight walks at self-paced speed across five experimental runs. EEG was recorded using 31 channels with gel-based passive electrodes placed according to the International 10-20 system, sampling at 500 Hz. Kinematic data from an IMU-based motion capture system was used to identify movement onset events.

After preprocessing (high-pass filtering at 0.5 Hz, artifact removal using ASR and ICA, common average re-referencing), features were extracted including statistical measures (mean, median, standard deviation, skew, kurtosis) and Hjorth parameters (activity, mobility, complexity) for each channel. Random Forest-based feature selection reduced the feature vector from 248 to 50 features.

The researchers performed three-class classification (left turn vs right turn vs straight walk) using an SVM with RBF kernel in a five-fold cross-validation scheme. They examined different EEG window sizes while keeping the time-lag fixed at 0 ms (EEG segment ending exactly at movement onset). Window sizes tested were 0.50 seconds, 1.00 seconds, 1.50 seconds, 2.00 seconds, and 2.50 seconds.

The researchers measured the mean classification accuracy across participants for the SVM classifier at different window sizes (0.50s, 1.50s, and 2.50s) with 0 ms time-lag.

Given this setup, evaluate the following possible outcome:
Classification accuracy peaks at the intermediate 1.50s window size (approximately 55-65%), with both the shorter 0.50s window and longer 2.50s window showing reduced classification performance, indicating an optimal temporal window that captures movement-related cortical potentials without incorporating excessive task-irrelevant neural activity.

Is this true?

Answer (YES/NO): NO